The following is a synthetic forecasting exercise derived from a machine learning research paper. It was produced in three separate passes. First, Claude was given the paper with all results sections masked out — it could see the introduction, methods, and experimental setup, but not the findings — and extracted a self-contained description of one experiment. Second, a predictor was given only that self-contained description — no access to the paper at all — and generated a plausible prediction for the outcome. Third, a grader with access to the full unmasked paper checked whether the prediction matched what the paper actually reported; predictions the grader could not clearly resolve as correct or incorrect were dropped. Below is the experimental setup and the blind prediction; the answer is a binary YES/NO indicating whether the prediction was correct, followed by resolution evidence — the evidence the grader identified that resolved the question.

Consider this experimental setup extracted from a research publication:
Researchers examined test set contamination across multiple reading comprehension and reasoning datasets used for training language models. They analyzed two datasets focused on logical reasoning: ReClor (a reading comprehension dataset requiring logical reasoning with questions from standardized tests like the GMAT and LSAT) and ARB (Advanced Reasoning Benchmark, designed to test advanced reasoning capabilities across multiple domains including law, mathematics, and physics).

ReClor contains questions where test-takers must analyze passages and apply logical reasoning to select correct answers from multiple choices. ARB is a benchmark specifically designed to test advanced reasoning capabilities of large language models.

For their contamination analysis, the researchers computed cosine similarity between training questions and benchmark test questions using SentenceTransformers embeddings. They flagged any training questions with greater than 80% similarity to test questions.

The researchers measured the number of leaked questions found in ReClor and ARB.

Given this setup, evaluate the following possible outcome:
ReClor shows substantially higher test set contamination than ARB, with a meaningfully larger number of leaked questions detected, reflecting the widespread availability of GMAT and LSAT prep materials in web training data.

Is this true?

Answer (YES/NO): NO